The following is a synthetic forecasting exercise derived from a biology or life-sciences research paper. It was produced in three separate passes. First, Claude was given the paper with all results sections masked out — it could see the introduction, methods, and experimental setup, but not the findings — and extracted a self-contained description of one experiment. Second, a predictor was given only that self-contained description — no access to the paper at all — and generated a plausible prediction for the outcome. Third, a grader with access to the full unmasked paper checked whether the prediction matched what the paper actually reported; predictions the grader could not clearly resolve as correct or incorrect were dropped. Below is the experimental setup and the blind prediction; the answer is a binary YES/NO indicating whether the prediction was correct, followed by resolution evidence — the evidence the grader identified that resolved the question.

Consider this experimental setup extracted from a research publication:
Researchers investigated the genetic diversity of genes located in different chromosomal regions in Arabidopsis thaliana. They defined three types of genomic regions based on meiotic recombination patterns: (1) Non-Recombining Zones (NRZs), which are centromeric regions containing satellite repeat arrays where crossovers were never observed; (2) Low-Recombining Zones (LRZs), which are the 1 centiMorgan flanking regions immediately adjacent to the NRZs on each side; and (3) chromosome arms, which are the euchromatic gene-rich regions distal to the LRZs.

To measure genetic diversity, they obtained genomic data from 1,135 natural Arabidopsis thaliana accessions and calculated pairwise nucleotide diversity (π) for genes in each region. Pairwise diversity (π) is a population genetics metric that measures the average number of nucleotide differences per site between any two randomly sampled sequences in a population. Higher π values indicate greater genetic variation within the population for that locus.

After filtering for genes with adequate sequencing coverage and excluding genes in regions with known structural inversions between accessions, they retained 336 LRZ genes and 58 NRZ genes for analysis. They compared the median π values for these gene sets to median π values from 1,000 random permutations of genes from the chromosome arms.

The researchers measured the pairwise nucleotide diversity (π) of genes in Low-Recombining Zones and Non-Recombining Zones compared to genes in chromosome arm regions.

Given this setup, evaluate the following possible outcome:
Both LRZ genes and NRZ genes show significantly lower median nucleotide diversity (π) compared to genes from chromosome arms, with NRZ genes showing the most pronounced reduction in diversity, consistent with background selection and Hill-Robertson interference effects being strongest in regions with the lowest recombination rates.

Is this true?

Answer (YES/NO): NO